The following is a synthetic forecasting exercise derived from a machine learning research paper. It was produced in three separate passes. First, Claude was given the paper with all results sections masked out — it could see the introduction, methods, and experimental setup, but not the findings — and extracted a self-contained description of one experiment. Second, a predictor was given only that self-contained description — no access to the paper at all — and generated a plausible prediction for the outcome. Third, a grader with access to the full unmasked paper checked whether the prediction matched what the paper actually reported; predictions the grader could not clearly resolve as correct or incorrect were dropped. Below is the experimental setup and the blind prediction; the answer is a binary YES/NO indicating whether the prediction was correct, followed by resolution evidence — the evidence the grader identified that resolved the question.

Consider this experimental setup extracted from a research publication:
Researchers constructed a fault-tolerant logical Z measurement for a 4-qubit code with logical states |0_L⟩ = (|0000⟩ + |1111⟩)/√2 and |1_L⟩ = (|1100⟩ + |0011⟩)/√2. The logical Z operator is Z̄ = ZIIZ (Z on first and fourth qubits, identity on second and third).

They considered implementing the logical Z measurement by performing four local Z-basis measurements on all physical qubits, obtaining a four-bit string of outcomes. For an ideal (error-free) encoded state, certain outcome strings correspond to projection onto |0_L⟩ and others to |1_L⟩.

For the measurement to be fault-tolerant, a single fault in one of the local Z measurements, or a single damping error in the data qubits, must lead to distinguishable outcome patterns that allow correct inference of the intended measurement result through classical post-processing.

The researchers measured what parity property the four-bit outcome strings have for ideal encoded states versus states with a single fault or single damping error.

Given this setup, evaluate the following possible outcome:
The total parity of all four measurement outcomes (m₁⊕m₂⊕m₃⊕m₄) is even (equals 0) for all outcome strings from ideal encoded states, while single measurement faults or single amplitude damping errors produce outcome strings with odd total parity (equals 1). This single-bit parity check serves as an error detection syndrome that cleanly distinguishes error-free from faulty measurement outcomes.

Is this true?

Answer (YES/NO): YES